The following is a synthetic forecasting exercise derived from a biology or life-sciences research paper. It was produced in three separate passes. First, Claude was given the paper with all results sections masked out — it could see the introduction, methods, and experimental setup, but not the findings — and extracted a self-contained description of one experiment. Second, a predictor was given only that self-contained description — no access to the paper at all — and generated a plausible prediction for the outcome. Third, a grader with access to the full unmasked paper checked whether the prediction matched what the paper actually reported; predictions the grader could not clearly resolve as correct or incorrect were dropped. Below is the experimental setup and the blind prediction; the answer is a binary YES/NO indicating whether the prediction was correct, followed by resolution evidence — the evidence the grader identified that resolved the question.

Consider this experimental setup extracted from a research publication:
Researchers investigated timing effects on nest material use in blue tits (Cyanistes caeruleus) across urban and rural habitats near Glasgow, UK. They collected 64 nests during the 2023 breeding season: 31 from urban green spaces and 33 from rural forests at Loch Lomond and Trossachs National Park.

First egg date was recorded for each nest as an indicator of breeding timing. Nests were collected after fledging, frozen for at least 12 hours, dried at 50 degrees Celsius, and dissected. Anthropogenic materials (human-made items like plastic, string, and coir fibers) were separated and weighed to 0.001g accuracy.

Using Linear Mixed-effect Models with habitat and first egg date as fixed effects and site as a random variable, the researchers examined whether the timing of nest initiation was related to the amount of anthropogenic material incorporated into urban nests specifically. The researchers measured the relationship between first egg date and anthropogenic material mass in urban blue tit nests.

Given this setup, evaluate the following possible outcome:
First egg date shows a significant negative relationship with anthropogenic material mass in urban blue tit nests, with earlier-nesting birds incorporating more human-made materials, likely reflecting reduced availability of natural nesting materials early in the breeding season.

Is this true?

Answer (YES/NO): NO